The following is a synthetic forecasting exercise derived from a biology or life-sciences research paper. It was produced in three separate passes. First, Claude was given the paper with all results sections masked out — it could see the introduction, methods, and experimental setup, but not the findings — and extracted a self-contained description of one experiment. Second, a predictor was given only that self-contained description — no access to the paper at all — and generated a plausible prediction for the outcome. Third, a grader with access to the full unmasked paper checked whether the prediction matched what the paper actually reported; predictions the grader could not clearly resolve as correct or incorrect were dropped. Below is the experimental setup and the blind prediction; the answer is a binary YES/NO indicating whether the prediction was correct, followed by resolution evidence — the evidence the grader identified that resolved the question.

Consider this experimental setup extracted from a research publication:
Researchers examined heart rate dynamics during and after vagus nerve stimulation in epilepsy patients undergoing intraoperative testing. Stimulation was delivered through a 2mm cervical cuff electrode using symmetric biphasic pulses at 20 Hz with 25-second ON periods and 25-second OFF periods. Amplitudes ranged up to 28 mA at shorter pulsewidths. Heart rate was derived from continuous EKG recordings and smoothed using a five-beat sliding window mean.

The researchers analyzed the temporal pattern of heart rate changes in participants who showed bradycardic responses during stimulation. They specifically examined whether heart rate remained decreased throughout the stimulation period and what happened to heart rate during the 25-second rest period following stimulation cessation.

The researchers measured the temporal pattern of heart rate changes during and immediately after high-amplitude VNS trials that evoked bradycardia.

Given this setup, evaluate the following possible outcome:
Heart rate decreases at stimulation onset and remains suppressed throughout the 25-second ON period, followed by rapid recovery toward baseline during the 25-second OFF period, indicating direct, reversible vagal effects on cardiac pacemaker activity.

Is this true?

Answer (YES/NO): NO